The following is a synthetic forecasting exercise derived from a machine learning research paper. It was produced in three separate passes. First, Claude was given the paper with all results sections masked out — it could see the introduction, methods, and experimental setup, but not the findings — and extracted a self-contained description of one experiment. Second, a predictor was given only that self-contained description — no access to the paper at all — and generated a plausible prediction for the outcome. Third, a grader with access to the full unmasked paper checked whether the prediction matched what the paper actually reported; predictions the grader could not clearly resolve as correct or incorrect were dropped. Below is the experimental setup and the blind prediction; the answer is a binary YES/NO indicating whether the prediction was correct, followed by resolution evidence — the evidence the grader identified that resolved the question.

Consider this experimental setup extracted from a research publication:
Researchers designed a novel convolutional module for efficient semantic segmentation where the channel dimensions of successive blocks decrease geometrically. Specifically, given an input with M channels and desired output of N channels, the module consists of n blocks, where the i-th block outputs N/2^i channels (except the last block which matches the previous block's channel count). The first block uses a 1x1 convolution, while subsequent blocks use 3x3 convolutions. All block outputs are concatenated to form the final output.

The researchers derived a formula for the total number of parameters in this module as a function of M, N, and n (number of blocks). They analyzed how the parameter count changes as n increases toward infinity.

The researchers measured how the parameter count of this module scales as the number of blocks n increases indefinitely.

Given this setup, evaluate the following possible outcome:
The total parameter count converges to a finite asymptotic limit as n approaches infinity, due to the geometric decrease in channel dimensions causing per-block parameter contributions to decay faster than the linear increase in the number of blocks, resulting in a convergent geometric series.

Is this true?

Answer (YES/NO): YES